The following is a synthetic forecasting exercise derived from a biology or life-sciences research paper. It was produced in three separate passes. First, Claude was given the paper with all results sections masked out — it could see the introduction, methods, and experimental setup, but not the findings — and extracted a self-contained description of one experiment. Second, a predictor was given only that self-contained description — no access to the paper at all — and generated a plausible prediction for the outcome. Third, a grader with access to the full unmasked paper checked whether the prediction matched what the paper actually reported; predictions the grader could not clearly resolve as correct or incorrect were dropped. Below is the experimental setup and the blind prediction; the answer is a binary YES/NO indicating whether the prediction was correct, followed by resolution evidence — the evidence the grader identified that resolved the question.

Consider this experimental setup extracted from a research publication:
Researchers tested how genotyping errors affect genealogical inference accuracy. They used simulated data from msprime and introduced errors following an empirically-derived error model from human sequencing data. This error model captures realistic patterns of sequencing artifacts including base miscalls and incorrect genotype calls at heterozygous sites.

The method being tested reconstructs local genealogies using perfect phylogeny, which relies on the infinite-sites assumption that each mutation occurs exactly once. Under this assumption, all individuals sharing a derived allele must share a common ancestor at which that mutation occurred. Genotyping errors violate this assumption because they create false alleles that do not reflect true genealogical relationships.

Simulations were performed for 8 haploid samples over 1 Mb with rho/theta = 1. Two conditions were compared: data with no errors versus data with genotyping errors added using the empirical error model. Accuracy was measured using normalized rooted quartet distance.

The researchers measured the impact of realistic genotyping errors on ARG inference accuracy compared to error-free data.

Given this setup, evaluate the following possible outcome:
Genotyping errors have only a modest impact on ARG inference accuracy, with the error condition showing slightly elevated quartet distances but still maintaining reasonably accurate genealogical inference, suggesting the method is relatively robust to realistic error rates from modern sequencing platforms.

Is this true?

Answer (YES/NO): YES